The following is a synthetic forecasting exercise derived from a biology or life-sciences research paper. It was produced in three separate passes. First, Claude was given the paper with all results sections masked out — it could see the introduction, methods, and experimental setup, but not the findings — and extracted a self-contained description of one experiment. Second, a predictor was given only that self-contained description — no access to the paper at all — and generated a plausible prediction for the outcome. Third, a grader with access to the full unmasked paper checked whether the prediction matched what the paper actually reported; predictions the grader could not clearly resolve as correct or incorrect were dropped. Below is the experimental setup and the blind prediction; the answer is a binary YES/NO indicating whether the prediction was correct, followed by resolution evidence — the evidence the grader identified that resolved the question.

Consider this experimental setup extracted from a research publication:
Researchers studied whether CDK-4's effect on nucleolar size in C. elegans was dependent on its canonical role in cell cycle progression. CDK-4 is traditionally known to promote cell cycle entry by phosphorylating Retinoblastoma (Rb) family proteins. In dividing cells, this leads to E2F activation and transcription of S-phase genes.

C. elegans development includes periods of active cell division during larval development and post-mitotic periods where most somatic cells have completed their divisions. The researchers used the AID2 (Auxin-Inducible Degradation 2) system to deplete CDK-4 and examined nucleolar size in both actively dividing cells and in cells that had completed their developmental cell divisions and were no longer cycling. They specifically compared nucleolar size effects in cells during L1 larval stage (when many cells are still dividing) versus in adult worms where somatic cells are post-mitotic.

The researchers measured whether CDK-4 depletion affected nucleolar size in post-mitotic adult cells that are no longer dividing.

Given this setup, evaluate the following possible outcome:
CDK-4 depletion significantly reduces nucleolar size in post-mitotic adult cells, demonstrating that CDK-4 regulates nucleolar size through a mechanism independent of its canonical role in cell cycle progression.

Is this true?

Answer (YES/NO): NO